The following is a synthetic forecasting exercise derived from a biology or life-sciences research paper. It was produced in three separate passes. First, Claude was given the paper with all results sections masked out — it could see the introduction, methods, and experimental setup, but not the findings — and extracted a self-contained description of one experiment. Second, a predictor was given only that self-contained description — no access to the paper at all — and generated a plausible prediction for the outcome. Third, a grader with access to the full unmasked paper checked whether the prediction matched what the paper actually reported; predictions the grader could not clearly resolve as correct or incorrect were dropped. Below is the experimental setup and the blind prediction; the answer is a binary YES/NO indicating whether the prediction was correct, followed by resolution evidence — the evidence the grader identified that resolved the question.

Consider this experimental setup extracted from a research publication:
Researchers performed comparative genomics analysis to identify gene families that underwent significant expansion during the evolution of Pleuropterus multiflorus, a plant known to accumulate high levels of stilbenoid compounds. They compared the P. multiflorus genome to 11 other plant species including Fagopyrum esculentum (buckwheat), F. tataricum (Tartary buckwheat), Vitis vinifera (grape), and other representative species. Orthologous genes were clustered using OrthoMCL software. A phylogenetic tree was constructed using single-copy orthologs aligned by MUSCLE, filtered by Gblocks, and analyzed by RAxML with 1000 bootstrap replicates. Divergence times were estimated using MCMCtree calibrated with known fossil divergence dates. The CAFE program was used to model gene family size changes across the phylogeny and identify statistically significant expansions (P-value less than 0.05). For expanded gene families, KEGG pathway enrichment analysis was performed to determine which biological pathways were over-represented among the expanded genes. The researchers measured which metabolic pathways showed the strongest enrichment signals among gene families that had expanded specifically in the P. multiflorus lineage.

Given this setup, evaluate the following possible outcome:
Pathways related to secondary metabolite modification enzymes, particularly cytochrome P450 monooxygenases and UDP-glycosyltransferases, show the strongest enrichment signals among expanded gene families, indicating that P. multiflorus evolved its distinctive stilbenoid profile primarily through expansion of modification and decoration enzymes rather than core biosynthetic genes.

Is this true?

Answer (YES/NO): NO